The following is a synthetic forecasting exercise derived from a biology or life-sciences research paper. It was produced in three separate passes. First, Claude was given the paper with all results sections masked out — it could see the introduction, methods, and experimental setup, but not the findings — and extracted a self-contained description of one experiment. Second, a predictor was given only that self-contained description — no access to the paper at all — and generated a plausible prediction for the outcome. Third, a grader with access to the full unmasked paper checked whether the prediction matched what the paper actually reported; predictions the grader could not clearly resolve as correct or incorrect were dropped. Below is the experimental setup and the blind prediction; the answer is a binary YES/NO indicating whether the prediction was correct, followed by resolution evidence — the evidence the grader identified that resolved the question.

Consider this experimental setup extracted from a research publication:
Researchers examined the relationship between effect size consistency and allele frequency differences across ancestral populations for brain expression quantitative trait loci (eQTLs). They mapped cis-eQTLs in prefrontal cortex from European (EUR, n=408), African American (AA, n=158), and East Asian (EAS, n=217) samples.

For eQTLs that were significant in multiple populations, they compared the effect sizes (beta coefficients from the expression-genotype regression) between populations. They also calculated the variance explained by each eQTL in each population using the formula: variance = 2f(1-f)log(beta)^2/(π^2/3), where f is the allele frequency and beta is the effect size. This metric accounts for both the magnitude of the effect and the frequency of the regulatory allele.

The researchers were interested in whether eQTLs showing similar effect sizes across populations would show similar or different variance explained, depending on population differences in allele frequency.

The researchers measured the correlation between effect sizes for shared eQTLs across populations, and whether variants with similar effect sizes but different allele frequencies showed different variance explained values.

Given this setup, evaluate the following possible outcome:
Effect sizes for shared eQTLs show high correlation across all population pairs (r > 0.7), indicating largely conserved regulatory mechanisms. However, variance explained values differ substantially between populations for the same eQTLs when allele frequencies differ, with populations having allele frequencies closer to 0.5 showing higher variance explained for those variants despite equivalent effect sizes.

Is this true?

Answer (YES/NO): NO